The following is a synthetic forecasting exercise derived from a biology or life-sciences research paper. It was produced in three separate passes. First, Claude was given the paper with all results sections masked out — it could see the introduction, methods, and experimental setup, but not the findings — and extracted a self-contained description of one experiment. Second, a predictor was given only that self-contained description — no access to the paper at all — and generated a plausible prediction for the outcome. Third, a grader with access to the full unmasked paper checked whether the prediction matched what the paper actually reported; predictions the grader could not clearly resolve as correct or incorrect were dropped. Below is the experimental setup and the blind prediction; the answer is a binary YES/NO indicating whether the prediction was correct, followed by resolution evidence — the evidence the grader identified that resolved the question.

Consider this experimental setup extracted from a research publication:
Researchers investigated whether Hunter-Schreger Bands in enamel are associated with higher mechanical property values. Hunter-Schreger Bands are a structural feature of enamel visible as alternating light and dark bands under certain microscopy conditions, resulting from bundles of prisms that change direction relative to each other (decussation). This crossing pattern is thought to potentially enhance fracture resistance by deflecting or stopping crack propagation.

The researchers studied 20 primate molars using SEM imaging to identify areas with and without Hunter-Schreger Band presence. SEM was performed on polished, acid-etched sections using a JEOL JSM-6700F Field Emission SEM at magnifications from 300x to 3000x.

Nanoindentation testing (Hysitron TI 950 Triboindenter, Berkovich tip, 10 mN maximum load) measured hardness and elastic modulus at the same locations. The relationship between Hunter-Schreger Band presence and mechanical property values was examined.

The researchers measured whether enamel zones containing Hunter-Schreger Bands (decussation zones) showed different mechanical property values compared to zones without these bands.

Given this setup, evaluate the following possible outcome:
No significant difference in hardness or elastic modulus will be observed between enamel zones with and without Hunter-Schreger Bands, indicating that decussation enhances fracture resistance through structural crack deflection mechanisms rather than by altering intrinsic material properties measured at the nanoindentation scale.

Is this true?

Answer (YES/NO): NO